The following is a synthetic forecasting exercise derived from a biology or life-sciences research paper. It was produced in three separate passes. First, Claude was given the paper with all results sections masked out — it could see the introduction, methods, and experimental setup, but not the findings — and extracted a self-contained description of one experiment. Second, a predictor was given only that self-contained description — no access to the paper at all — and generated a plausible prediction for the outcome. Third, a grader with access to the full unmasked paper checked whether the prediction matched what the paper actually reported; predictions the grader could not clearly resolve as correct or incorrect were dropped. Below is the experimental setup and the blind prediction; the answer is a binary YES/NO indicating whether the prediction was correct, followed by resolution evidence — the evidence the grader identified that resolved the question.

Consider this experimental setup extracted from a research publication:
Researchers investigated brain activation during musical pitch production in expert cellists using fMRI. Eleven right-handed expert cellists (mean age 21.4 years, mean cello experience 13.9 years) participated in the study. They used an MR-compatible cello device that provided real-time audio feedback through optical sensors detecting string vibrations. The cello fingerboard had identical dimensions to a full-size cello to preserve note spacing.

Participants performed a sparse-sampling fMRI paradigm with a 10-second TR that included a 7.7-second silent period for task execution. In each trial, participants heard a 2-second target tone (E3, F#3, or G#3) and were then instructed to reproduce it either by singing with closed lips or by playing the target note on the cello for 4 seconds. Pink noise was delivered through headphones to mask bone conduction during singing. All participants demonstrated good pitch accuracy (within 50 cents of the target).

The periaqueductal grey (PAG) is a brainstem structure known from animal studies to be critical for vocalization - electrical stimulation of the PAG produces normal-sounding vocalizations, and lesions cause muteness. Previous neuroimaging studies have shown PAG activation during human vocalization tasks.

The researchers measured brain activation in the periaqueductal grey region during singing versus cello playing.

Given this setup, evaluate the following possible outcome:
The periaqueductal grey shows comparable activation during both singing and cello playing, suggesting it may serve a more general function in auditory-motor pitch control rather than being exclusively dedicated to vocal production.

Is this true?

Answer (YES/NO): NO